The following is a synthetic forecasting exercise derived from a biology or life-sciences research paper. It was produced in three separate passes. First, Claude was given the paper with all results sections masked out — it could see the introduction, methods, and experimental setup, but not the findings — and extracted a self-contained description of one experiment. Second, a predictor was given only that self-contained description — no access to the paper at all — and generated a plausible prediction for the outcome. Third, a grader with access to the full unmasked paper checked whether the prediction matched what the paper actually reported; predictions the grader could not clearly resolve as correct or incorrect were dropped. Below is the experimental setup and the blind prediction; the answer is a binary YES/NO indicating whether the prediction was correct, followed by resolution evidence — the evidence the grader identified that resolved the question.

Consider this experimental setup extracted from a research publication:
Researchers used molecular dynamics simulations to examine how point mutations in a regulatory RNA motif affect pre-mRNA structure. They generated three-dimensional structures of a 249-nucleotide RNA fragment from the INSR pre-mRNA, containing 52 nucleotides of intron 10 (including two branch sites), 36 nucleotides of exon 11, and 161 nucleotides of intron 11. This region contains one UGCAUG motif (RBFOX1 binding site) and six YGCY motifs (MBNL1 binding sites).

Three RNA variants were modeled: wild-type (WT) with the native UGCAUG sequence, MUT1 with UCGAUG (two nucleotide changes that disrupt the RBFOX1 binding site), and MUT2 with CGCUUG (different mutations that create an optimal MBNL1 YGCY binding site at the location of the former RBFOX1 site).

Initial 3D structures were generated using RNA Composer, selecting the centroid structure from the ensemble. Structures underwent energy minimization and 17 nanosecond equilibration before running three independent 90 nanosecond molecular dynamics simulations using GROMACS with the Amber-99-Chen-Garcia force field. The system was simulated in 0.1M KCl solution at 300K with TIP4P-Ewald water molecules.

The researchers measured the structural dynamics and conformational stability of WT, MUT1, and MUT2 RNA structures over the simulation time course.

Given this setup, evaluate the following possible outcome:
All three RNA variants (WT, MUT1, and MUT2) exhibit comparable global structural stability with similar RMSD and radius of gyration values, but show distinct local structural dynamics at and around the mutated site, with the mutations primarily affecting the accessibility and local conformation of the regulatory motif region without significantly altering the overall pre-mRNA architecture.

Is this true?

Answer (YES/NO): NO